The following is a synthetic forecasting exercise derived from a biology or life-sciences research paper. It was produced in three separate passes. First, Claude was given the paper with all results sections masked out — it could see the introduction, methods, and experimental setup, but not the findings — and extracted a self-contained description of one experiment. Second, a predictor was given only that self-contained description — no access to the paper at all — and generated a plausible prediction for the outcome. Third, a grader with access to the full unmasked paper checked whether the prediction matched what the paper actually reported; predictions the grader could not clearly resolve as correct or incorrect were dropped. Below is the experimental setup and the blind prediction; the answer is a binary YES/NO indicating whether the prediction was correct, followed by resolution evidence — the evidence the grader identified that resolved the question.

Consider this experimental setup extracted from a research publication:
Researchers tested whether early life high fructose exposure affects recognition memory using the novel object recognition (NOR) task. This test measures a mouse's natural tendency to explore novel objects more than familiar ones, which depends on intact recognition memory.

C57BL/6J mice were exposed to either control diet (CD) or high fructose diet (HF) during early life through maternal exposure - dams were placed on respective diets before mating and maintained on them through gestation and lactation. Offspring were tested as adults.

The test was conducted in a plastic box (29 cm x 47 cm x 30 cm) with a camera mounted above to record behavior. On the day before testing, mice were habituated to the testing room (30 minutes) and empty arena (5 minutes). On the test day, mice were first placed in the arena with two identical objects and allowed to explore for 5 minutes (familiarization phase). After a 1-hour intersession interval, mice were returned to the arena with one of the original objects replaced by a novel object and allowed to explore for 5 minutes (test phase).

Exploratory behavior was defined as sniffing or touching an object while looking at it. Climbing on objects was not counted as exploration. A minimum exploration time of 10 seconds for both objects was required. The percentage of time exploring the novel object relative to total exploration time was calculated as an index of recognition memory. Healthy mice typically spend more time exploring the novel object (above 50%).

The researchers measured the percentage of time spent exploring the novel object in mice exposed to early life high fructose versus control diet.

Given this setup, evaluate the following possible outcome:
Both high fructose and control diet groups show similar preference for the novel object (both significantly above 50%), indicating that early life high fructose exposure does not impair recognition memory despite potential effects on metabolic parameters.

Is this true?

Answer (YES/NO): NO